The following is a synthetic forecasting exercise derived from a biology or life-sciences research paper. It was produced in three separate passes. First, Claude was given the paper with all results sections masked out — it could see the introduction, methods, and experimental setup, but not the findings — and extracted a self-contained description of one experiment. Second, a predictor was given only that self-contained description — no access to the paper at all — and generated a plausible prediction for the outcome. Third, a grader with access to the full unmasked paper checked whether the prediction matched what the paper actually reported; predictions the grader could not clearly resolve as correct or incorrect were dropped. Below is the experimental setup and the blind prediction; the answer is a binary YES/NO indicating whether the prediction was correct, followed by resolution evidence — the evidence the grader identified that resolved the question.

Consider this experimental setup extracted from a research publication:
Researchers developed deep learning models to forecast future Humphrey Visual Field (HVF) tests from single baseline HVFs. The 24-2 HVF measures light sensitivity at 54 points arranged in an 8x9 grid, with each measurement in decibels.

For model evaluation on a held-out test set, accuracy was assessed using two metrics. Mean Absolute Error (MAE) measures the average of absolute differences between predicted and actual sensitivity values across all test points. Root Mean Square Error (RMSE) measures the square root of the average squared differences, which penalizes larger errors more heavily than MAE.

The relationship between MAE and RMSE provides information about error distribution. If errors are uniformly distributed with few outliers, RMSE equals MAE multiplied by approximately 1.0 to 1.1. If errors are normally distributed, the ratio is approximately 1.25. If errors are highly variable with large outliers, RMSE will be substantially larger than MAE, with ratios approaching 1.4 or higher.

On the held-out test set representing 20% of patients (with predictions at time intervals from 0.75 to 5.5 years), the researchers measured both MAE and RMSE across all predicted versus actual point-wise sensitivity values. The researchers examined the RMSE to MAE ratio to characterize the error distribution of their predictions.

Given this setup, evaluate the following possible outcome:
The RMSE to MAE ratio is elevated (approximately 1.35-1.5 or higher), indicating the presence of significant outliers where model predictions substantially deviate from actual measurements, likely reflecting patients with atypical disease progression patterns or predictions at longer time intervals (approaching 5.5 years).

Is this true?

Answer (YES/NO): YES